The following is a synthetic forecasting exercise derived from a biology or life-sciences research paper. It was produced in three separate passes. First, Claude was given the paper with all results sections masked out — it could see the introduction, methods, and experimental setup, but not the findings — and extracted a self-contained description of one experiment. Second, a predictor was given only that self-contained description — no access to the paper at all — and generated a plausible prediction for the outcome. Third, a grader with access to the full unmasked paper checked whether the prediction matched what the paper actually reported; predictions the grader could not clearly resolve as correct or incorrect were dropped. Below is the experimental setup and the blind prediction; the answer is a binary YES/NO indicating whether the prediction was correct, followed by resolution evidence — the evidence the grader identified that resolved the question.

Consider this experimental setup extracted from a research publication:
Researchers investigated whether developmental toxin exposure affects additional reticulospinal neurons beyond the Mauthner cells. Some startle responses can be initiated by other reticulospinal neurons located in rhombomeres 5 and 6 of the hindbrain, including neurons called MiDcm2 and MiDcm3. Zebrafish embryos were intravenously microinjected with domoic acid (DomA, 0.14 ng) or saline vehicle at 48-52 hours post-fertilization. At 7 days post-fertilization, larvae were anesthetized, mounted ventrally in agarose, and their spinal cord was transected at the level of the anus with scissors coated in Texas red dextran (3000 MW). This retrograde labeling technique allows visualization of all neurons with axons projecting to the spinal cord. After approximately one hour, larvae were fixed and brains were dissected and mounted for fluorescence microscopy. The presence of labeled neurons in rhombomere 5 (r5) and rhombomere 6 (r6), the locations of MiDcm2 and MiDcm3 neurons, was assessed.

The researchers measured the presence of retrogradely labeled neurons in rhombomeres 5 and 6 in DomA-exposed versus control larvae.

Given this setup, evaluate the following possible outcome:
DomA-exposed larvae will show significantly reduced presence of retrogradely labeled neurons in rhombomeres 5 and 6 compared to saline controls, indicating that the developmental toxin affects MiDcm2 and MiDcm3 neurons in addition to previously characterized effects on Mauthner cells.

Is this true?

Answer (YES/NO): YES